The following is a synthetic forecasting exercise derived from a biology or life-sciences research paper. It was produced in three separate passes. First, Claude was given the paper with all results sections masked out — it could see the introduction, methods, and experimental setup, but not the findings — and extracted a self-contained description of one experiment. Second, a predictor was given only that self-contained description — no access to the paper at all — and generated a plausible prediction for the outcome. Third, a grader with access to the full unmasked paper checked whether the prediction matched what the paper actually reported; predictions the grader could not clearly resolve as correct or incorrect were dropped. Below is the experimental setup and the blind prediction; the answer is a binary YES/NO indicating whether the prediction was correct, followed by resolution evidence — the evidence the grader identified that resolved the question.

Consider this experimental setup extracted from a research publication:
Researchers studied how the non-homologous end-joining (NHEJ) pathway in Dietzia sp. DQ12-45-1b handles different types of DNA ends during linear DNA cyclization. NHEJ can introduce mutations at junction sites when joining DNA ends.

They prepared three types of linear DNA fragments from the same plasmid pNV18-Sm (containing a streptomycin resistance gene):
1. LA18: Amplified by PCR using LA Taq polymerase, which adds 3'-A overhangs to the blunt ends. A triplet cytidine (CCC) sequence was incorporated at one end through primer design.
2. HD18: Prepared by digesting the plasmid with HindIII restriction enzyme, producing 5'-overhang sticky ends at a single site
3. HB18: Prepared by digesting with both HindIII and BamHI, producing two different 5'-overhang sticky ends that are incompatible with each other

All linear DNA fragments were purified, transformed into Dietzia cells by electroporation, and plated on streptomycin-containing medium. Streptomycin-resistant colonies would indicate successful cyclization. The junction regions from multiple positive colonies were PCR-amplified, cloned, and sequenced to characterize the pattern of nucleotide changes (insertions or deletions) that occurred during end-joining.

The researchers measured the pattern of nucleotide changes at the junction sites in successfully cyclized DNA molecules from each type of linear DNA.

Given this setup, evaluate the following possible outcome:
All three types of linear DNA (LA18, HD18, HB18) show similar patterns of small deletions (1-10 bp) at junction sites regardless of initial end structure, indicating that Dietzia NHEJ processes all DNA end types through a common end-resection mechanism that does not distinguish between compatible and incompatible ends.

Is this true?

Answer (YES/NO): NO